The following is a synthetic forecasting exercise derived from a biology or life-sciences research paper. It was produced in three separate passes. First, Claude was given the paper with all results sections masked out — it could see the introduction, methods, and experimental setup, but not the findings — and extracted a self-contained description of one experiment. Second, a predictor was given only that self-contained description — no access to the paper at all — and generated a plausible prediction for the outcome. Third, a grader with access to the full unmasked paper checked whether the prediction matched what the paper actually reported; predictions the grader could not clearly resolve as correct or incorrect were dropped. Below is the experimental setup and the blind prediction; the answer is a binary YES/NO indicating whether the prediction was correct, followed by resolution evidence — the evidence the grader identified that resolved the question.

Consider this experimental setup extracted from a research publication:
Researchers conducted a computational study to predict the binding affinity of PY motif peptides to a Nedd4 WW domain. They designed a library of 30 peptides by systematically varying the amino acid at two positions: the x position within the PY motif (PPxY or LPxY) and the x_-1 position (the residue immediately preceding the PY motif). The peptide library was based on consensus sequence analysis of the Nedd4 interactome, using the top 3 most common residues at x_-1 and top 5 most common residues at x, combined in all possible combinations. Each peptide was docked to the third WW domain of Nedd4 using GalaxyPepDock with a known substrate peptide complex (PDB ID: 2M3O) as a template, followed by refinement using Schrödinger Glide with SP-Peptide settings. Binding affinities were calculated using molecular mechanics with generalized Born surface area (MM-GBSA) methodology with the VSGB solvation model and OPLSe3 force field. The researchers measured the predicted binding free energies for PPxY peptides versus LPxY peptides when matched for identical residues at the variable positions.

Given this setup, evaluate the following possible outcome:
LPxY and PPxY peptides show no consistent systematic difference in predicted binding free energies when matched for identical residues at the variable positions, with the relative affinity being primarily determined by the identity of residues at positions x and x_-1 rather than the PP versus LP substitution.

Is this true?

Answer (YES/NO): NO